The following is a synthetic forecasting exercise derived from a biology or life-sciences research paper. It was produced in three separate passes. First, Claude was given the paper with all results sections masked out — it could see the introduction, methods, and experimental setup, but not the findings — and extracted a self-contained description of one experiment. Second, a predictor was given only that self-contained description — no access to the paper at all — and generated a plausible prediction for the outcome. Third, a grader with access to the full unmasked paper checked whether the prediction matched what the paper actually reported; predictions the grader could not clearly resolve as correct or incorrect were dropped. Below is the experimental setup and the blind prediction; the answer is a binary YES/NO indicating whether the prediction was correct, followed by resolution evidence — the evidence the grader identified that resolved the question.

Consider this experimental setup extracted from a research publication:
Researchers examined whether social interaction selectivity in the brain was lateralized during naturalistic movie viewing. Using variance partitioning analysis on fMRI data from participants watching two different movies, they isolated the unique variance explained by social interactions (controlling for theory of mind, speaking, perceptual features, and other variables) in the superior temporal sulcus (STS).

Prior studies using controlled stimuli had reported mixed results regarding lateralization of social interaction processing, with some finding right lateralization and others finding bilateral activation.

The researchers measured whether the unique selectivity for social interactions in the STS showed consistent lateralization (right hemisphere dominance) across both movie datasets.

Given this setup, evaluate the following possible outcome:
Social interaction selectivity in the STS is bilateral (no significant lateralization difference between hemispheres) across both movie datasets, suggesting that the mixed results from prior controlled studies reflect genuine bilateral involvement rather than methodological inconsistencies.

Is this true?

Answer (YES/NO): NO